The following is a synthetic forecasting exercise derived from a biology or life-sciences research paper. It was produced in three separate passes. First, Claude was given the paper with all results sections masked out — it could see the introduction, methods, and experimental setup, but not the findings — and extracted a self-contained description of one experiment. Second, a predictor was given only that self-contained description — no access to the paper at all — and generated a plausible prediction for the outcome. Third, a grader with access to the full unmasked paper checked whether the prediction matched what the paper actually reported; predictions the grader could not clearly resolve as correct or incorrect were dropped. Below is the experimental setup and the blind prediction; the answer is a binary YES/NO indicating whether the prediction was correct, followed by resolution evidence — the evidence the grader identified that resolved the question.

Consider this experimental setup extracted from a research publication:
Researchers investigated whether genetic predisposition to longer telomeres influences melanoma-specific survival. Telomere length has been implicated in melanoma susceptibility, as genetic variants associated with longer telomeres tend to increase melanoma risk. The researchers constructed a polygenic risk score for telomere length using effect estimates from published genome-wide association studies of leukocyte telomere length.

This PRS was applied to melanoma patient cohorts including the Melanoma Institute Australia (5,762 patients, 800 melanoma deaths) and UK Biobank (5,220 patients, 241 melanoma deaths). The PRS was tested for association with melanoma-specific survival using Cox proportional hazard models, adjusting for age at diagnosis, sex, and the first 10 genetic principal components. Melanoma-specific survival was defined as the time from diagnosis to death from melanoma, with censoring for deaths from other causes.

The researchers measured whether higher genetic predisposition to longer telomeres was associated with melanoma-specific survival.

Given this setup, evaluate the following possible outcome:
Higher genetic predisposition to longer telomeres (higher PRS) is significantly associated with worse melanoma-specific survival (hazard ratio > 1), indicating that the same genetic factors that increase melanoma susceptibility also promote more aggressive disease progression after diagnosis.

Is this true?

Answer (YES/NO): NO